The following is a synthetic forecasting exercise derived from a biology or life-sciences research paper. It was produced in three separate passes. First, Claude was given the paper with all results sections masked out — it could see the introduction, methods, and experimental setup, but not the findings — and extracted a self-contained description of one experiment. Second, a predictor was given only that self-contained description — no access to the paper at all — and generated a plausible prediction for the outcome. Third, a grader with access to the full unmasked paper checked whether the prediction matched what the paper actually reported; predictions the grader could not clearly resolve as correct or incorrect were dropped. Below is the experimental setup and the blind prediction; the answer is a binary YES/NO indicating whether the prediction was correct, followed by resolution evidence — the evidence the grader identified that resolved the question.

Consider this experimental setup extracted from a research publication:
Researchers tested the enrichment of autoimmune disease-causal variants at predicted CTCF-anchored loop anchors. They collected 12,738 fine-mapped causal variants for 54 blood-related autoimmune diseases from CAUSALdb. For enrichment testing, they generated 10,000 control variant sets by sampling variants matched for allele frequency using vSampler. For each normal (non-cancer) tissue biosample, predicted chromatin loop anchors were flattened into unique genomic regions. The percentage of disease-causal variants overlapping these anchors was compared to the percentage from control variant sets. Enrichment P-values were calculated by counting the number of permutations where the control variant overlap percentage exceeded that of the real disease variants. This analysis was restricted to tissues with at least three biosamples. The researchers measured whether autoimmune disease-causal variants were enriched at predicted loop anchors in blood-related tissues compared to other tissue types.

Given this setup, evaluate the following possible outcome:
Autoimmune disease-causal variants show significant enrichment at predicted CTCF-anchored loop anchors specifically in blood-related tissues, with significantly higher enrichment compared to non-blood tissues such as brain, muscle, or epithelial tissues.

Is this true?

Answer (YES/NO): YES